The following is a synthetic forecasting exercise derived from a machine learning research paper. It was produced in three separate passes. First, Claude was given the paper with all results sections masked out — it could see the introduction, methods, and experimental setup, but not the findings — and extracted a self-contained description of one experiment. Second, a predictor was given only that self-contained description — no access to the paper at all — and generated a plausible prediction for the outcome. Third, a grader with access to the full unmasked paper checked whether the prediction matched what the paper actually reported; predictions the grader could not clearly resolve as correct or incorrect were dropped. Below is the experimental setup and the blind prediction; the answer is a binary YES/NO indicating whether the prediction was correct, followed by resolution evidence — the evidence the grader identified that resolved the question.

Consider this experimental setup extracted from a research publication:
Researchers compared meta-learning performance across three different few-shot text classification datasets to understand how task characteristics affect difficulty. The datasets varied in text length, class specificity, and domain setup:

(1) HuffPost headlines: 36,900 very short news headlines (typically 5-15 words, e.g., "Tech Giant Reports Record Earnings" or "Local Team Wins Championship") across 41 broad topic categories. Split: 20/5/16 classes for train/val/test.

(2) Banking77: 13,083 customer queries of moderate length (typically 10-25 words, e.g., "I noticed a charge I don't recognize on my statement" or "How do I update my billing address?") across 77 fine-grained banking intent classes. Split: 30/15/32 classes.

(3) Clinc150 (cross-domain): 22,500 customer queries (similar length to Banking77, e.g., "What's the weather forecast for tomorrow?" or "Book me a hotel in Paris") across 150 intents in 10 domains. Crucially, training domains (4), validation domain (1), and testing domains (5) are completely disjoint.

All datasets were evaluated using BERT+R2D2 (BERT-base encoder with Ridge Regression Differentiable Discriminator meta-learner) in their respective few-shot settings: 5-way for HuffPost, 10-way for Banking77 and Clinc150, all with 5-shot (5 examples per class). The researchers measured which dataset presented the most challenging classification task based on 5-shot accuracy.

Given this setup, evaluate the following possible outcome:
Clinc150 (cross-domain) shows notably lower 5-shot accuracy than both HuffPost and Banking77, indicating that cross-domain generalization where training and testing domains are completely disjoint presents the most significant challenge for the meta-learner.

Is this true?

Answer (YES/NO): NO